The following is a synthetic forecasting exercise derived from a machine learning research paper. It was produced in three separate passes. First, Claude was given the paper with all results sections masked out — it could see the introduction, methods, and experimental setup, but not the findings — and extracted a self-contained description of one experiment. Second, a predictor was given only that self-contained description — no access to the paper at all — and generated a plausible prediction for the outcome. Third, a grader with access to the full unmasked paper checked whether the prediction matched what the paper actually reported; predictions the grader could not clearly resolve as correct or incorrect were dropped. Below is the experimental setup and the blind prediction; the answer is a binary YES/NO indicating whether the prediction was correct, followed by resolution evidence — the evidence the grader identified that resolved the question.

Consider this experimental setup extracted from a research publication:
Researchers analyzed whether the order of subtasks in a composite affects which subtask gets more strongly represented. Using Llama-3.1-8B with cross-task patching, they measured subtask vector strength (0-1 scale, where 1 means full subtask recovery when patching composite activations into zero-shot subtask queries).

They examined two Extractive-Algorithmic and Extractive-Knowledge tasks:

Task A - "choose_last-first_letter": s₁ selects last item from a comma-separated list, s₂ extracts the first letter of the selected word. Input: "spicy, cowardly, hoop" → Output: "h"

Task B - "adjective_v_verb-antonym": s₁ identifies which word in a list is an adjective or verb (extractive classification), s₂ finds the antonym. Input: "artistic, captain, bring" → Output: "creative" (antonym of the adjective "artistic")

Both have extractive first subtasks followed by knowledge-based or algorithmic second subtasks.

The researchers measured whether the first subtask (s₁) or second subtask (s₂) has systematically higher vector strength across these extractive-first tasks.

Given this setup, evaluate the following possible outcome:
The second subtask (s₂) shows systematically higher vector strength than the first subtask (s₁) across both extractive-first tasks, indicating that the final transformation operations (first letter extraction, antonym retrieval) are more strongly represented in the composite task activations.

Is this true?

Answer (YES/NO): YES